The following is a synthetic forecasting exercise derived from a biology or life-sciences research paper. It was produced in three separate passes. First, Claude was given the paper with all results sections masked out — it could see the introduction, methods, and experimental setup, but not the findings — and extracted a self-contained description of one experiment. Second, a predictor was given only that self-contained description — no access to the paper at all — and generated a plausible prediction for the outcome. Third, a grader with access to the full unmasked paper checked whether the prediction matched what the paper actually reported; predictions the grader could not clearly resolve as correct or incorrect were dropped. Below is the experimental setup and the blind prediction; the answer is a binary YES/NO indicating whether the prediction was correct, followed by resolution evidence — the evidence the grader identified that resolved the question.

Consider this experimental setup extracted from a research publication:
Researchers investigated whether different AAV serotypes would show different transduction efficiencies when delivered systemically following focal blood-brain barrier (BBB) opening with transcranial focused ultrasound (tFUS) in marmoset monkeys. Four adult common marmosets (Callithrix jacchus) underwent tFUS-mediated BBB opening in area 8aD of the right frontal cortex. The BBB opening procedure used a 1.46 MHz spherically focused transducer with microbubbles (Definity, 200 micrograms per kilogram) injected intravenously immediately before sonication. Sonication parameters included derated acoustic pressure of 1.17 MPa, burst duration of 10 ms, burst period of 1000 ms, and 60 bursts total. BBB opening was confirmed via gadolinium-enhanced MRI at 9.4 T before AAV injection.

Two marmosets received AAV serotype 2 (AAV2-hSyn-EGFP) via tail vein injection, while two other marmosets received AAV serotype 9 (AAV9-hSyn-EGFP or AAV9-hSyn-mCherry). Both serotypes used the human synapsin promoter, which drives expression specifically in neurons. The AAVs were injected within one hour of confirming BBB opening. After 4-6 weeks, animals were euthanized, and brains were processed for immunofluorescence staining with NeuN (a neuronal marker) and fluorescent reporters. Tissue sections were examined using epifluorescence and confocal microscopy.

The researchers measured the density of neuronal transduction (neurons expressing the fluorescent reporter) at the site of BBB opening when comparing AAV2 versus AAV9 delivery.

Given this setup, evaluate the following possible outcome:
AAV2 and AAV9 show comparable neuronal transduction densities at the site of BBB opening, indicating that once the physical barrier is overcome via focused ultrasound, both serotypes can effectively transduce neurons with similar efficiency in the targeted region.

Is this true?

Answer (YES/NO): NO